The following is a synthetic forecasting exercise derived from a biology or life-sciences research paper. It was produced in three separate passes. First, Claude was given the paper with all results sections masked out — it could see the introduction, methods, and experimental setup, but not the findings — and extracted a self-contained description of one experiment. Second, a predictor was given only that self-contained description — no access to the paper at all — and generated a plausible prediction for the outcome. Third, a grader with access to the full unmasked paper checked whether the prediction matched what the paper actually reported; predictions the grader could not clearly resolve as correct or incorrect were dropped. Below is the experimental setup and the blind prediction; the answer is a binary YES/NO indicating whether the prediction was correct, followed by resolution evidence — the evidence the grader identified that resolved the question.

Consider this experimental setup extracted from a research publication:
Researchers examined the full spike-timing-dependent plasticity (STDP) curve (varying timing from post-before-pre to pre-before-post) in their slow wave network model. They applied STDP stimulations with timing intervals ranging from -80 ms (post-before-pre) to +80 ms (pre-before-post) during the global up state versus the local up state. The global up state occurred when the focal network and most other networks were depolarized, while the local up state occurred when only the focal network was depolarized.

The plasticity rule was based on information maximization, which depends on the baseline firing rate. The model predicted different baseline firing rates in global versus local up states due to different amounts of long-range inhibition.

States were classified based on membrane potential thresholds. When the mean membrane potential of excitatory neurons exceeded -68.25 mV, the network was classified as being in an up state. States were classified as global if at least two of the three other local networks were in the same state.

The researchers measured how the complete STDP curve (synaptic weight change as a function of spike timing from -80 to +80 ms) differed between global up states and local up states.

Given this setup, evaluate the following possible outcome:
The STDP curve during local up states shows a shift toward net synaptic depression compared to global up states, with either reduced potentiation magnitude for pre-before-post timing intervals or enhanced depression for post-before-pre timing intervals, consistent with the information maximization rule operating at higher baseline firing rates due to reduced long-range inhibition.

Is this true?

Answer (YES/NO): YES